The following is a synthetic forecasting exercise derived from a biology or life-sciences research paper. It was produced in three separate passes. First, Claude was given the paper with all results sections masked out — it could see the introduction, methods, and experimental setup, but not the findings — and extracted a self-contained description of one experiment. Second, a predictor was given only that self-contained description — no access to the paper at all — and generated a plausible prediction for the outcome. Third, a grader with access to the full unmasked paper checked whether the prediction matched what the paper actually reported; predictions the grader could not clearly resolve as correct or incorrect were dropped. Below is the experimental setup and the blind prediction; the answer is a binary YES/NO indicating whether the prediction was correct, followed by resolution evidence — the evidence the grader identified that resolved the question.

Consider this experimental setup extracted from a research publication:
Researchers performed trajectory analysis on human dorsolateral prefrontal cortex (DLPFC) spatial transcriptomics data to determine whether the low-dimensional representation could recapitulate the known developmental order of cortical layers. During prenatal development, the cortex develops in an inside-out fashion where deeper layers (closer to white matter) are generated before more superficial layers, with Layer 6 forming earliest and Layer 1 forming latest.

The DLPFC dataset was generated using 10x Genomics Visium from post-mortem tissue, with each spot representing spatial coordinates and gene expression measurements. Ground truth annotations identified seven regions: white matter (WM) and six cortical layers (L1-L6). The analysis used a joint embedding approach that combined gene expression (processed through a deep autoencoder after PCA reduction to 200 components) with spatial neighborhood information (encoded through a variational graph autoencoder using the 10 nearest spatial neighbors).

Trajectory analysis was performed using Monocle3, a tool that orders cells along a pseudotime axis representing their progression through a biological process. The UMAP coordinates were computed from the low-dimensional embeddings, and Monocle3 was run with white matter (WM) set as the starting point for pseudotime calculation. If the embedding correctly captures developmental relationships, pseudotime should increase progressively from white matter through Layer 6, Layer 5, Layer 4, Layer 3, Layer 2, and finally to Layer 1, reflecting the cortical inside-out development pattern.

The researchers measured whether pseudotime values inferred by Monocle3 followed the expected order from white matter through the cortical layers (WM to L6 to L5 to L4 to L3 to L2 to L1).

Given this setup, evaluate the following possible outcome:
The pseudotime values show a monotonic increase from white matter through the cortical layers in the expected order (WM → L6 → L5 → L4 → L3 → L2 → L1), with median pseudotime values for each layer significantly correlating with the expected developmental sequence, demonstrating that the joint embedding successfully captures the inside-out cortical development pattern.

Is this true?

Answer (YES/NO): YES